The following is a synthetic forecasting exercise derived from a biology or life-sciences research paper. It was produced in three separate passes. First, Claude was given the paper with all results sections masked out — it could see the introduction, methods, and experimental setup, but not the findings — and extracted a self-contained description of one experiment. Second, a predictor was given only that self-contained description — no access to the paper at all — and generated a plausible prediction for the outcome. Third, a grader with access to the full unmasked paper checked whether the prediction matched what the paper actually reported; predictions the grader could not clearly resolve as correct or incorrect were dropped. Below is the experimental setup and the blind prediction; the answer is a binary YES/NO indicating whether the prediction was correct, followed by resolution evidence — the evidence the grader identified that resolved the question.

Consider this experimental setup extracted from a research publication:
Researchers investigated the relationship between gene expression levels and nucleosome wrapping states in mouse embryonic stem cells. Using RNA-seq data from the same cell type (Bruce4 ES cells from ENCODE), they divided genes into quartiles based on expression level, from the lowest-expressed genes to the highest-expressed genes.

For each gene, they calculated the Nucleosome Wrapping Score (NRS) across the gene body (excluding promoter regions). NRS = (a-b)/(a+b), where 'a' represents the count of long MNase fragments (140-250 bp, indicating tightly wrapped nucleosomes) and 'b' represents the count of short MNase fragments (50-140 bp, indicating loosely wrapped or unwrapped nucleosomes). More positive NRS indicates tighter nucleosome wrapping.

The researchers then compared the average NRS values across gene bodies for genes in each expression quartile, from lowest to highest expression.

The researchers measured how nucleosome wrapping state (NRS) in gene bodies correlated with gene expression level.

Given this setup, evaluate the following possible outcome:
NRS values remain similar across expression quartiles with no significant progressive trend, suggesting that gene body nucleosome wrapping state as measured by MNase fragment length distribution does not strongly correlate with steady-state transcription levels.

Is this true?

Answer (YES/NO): NO